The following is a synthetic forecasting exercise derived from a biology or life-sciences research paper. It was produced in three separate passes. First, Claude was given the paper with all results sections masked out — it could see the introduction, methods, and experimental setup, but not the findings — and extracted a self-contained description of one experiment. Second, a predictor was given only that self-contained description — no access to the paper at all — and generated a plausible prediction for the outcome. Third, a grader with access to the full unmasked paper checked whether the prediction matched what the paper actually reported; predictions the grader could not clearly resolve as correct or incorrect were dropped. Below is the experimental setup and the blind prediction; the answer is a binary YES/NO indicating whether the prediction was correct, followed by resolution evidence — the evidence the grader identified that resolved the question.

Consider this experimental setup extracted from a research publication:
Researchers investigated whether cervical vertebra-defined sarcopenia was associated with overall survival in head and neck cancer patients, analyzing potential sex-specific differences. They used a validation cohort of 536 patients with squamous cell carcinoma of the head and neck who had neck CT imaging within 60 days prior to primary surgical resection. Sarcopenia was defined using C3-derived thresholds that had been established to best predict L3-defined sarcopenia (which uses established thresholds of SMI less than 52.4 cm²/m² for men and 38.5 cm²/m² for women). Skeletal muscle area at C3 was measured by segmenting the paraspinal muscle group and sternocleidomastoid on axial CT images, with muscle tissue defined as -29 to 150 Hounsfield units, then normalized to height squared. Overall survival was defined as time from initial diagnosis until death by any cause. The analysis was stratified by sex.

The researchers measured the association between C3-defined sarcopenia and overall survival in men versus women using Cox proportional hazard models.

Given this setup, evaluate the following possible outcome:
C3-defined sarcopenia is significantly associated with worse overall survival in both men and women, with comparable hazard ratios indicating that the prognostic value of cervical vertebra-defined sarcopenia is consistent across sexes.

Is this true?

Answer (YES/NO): NO